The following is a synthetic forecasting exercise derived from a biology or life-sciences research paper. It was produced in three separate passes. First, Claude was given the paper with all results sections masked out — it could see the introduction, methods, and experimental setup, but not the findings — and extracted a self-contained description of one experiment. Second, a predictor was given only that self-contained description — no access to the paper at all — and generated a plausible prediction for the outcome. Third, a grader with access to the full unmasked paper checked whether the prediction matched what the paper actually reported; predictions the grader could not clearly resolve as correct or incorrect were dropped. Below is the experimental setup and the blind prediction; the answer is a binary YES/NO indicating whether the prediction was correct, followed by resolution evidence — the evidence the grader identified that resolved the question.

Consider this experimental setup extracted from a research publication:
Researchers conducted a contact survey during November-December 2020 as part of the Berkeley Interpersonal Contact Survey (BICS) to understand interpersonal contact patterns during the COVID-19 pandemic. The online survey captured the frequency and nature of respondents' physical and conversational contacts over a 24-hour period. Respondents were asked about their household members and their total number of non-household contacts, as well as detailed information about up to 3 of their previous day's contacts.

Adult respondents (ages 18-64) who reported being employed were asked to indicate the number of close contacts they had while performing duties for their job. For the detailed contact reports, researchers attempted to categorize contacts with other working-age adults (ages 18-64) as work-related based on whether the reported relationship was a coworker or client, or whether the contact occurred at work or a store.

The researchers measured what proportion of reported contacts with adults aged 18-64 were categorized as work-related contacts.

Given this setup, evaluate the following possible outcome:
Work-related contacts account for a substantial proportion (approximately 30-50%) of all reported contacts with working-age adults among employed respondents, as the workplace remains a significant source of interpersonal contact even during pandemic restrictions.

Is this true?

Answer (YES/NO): NO